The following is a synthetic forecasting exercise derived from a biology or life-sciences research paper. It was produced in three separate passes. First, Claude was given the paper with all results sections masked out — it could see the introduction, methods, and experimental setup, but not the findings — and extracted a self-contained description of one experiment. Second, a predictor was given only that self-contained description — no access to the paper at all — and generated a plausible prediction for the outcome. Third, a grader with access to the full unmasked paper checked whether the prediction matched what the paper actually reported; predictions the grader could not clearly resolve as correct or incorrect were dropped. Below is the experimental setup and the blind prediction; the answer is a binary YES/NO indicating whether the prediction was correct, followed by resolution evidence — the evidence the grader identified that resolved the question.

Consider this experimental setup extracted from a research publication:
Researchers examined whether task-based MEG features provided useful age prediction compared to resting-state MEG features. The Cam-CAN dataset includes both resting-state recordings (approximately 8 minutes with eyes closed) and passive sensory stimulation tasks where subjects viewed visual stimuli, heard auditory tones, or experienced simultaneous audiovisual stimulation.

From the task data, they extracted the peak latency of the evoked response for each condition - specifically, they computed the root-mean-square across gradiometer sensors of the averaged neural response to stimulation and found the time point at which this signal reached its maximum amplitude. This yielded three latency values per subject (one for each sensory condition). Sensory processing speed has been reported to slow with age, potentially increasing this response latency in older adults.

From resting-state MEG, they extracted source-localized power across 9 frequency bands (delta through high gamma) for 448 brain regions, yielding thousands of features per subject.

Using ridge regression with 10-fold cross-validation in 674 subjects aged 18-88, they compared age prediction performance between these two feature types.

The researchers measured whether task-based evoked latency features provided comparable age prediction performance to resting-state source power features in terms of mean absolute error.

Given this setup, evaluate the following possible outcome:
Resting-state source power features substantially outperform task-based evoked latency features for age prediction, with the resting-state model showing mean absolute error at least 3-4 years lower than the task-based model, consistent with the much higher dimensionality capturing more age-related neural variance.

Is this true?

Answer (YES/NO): YES